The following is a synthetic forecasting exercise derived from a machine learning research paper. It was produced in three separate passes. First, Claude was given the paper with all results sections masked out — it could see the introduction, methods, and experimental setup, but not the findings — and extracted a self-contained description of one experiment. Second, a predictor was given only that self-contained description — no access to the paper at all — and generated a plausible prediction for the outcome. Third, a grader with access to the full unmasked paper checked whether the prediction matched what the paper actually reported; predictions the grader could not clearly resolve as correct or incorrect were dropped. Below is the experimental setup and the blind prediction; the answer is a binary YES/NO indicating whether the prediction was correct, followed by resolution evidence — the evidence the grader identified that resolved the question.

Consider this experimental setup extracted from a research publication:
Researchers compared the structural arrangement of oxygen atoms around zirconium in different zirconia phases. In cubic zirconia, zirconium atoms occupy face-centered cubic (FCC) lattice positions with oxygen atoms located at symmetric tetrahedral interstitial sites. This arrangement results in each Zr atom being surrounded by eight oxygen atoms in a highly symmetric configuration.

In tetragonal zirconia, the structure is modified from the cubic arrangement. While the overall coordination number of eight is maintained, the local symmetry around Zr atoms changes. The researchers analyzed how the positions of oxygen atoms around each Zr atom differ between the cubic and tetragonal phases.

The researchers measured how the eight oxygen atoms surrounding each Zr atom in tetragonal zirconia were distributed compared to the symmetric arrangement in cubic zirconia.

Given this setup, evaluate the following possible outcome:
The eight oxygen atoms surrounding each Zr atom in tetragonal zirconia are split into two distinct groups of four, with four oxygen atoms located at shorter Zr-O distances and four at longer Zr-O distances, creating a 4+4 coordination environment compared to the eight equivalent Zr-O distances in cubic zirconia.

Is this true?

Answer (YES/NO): YES